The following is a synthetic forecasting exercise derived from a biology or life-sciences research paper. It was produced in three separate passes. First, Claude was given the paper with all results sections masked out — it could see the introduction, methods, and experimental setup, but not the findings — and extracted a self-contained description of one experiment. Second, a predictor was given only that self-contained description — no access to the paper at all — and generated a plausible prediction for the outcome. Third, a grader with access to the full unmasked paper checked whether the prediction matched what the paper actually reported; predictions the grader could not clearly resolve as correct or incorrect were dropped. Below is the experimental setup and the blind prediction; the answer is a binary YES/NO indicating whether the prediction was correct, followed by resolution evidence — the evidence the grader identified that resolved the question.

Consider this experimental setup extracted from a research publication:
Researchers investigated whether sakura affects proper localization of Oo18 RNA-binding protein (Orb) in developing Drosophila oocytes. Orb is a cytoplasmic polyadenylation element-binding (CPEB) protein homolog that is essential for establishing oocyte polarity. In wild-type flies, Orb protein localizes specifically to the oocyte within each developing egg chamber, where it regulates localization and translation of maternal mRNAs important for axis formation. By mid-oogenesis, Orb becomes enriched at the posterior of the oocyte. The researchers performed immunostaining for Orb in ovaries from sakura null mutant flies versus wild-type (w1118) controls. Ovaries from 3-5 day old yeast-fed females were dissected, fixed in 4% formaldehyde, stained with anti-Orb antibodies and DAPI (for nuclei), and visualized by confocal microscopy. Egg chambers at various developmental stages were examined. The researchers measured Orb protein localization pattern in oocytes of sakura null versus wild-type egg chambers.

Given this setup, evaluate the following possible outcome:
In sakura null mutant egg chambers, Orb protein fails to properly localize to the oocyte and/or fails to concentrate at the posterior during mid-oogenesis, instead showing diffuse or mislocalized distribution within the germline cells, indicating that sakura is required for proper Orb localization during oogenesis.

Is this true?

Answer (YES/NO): YES